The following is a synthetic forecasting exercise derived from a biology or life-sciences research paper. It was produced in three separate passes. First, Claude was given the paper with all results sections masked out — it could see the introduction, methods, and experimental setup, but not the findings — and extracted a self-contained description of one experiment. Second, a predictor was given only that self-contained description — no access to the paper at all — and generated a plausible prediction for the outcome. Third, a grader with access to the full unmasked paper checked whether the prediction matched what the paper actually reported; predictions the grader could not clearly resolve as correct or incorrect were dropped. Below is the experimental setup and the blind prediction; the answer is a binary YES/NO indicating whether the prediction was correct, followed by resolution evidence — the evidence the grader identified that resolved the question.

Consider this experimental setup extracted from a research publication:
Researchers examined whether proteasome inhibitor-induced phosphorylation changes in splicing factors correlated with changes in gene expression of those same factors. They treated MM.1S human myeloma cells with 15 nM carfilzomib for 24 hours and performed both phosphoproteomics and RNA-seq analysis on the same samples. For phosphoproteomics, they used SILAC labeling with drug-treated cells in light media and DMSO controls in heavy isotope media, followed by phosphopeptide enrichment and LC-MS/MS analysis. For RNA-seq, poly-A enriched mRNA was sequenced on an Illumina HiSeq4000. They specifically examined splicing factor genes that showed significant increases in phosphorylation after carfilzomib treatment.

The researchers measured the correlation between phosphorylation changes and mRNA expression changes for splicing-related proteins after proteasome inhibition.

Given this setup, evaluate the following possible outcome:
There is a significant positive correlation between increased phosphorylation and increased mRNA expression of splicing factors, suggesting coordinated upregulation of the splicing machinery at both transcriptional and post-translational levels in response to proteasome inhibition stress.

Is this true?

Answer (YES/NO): NO